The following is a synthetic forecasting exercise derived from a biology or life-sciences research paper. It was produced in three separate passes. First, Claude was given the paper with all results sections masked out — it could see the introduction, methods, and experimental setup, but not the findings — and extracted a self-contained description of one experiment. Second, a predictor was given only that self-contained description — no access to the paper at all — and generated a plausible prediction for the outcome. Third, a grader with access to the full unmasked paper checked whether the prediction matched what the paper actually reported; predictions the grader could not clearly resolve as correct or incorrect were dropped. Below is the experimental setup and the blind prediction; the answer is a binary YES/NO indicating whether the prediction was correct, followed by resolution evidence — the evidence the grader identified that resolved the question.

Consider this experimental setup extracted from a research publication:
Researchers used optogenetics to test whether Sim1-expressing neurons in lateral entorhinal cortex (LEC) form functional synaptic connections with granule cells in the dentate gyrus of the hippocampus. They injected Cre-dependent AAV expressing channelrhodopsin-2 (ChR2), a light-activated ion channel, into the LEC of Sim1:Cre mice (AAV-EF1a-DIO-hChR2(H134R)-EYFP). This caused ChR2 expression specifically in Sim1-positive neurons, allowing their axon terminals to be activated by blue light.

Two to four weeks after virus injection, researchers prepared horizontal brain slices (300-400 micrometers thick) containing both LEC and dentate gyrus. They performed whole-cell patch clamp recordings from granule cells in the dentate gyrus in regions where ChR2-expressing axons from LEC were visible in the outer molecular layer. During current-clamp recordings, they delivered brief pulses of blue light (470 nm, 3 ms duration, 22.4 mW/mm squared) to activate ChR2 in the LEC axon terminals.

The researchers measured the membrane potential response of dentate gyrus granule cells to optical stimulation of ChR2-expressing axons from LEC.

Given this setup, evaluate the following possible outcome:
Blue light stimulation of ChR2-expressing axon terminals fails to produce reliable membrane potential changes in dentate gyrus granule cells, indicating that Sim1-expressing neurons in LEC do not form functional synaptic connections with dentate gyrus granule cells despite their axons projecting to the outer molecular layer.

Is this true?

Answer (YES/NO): NO